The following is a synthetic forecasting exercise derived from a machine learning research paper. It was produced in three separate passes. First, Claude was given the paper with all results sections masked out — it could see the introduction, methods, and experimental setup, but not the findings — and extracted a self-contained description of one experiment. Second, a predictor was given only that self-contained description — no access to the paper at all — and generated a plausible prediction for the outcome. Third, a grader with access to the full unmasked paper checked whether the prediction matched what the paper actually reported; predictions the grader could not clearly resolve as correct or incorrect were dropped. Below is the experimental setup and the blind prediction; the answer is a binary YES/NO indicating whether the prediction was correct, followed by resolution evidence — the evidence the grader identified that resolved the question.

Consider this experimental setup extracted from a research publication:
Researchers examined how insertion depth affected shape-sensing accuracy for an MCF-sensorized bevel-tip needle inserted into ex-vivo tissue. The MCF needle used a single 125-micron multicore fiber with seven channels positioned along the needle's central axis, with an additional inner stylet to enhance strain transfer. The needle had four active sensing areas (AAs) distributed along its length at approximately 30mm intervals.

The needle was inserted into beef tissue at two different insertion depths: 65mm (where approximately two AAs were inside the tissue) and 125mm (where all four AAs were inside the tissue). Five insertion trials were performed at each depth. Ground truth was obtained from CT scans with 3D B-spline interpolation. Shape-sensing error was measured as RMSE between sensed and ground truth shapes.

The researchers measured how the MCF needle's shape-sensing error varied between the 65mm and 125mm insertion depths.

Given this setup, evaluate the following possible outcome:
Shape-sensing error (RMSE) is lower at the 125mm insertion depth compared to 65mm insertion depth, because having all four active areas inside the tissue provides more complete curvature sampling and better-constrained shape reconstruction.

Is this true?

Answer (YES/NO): YES